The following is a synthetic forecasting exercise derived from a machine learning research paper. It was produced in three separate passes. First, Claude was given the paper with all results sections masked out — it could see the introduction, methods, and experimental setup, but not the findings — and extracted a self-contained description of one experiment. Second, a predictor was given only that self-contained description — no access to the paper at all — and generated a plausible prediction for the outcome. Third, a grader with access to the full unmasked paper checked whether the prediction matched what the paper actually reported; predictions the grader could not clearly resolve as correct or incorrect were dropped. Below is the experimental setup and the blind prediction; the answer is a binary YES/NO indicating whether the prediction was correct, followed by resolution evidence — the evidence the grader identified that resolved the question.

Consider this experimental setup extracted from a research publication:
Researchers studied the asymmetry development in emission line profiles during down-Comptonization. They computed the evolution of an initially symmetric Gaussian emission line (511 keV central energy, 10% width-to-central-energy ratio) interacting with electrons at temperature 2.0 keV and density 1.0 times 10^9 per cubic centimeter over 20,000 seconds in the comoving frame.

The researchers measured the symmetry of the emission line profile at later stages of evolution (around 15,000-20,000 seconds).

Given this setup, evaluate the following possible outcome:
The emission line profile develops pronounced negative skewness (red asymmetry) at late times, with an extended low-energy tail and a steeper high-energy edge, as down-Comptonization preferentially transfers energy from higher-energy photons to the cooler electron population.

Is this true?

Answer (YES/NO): NO